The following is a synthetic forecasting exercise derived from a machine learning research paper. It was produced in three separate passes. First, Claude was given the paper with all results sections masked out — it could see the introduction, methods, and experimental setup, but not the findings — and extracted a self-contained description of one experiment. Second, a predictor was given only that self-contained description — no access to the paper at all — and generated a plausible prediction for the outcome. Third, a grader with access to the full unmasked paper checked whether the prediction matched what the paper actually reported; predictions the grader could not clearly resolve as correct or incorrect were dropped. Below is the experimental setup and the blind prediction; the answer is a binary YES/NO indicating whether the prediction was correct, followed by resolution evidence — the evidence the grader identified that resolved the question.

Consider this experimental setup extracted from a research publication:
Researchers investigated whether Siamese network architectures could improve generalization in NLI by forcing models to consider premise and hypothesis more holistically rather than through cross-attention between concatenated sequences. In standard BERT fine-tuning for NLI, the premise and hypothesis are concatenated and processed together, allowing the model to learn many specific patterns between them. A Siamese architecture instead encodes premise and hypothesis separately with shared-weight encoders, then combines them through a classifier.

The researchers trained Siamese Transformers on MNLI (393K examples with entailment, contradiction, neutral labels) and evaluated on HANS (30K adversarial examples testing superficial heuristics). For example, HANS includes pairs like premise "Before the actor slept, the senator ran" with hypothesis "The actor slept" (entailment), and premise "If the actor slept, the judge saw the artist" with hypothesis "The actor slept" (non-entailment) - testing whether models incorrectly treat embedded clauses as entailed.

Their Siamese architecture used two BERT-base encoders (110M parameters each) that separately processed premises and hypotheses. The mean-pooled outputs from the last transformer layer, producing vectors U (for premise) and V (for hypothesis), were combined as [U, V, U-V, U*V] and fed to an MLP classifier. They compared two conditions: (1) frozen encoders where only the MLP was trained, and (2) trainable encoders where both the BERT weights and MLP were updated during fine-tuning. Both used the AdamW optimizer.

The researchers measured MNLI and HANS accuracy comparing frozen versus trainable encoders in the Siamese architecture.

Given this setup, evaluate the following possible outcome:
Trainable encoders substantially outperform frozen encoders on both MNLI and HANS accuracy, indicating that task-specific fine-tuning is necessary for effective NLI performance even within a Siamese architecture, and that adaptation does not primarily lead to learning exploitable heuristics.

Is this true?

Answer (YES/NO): NO